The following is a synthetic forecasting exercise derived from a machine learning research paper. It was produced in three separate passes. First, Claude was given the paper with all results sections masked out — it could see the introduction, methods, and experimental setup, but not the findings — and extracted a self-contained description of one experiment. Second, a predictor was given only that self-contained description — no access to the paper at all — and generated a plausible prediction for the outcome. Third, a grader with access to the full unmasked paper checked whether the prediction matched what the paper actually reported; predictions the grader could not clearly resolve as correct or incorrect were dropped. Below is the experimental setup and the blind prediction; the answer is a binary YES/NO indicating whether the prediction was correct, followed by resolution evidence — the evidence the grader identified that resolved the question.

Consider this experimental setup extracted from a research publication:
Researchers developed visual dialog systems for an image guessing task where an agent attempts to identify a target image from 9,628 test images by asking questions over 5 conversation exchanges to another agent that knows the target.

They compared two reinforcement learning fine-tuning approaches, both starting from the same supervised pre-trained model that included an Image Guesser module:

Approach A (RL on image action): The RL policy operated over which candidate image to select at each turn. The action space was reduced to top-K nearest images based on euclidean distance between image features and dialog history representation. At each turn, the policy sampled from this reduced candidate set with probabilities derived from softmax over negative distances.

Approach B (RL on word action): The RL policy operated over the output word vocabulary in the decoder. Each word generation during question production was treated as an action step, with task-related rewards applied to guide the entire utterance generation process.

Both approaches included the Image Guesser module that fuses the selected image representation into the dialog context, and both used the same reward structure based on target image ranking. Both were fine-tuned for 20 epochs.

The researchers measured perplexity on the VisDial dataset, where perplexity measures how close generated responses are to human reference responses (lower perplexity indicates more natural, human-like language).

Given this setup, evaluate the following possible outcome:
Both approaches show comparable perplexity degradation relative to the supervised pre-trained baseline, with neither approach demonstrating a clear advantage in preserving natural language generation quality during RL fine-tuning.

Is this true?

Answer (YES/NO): NO